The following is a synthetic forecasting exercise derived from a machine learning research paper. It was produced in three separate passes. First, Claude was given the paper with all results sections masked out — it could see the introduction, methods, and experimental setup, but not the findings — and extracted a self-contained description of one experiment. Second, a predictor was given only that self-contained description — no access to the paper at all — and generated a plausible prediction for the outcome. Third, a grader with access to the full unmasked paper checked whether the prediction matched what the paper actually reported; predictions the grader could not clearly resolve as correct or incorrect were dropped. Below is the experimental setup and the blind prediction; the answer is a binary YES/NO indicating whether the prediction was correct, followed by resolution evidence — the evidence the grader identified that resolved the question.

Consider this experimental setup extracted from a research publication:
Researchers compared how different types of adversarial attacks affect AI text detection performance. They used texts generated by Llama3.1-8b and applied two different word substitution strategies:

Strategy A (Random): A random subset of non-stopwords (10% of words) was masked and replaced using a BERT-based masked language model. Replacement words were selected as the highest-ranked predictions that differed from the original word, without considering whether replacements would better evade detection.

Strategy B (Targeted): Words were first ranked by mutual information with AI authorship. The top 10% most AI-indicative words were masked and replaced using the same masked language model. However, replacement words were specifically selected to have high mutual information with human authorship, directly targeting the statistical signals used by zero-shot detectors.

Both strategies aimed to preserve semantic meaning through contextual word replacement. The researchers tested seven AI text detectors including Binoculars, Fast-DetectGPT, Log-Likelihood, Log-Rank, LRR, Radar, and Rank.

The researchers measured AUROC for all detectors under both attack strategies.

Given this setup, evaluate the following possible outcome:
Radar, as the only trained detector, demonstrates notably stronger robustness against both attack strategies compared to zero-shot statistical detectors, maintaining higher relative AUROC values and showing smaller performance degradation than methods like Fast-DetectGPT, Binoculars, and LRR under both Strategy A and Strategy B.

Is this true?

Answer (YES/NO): NO